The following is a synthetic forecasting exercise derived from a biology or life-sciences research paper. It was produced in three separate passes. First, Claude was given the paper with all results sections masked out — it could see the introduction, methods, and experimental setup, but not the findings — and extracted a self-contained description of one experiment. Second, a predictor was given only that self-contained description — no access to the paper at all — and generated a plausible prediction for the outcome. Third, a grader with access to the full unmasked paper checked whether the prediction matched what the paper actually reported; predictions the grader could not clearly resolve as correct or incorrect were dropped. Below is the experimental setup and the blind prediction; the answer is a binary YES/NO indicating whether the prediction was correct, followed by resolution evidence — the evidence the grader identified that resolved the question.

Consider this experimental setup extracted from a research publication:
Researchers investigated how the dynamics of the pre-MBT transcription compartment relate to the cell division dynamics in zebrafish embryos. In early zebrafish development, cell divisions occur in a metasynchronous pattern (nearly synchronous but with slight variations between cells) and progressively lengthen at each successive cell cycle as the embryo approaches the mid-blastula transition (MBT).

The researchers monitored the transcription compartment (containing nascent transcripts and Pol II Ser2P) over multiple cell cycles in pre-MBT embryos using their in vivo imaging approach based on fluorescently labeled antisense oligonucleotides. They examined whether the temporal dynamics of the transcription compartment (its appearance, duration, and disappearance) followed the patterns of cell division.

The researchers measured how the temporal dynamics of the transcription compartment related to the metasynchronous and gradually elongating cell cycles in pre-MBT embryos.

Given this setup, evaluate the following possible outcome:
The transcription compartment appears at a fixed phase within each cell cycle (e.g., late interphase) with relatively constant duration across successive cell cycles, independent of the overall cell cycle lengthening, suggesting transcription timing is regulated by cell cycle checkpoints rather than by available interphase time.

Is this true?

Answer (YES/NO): NO